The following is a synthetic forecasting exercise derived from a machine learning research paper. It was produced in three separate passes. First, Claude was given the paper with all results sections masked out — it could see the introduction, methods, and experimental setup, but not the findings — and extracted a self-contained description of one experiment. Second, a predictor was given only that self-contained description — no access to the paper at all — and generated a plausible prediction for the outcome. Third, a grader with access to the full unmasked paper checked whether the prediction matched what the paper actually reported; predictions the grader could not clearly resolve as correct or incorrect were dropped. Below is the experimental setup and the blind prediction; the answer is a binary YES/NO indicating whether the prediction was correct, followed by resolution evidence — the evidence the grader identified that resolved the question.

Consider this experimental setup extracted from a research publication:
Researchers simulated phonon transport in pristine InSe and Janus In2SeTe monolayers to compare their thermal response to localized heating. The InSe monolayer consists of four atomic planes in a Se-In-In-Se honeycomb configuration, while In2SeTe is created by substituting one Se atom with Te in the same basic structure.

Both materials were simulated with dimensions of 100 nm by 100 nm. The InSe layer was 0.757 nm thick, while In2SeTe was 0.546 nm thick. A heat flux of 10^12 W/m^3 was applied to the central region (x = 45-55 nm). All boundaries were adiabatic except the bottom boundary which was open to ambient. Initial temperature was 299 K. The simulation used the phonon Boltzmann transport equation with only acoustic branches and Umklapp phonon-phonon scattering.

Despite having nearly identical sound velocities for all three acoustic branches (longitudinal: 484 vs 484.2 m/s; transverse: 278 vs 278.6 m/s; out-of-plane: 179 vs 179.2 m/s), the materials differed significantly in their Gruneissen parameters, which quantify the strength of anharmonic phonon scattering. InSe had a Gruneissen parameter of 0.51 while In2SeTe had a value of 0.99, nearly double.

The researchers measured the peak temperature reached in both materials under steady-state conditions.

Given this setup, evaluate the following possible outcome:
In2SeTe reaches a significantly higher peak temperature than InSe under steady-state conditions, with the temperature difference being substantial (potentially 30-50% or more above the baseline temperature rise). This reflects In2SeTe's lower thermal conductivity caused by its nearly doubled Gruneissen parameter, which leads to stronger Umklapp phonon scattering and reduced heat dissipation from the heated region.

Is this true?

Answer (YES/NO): YES